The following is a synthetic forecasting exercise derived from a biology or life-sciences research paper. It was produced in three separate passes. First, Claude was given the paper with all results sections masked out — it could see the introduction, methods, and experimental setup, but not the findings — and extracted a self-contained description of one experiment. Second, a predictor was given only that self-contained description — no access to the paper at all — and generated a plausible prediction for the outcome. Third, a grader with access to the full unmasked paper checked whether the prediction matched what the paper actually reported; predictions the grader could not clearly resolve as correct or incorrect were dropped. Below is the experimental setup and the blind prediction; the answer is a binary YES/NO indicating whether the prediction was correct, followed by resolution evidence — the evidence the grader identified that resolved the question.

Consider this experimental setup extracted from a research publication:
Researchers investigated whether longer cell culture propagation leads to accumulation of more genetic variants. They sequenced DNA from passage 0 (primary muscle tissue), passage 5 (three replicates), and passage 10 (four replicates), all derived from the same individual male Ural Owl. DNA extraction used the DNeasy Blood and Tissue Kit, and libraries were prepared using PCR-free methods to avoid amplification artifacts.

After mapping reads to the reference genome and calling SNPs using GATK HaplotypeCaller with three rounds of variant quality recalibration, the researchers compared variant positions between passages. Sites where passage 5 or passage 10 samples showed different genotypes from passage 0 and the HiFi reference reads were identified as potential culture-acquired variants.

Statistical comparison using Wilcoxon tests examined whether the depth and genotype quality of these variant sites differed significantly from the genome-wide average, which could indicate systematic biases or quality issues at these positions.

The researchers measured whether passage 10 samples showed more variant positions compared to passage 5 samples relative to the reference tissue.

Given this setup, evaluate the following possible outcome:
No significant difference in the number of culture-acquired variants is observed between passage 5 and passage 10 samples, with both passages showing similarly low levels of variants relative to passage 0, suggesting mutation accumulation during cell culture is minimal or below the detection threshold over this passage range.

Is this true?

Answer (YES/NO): YES